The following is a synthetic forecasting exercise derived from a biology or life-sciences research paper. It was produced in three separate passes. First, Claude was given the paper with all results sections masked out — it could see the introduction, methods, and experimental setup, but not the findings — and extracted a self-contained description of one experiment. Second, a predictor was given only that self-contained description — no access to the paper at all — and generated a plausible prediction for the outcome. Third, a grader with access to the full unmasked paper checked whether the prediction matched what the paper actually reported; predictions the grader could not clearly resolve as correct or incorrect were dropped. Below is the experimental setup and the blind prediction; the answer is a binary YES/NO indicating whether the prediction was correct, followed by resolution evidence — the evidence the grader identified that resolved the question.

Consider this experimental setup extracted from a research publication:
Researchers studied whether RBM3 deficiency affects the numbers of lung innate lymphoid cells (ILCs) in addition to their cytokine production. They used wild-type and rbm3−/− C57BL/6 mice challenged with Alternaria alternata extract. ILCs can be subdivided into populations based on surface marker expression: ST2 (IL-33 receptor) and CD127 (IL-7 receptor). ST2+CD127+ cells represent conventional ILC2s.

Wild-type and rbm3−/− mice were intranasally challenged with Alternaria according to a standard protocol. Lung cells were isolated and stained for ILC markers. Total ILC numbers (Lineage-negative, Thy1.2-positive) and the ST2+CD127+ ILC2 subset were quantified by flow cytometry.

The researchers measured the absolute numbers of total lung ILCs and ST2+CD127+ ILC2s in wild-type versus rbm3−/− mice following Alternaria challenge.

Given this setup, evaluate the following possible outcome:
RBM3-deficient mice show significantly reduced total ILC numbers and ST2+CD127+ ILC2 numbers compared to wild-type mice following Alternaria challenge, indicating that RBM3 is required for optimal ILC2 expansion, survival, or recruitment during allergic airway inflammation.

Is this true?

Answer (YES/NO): NO